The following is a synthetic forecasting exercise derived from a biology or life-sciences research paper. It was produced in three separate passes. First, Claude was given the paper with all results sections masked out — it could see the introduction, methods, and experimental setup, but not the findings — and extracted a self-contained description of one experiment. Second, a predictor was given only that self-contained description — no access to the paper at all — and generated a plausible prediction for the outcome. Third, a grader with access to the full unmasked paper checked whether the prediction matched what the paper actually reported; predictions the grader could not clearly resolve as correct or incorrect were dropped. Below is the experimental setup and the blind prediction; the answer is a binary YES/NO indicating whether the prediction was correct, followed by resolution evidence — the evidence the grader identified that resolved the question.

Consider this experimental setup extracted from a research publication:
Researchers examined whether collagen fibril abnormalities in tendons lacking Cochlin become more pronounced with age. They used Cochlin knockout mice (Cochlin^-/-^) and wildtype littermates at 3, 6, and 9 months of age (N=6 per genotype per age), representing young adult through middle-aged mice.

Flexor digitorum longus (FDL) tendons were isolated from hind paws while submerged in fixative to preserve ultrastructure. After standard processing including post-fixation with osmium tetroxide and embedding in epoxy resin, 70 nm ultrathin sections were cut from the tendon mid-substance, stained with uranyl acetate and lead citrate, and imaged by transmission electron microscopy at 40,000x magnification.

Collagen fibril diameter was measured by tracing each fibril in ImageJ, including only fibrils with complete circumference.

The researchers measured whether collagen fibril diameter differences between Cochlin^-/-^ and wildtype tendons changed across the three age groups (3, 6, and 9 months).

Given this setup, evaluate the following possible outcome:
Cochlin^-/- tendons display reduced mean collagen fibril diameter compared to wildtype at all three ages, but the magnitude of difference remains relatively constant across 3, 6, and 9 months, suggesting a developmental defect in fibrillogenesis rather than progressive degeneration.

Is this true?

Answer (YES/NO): NO